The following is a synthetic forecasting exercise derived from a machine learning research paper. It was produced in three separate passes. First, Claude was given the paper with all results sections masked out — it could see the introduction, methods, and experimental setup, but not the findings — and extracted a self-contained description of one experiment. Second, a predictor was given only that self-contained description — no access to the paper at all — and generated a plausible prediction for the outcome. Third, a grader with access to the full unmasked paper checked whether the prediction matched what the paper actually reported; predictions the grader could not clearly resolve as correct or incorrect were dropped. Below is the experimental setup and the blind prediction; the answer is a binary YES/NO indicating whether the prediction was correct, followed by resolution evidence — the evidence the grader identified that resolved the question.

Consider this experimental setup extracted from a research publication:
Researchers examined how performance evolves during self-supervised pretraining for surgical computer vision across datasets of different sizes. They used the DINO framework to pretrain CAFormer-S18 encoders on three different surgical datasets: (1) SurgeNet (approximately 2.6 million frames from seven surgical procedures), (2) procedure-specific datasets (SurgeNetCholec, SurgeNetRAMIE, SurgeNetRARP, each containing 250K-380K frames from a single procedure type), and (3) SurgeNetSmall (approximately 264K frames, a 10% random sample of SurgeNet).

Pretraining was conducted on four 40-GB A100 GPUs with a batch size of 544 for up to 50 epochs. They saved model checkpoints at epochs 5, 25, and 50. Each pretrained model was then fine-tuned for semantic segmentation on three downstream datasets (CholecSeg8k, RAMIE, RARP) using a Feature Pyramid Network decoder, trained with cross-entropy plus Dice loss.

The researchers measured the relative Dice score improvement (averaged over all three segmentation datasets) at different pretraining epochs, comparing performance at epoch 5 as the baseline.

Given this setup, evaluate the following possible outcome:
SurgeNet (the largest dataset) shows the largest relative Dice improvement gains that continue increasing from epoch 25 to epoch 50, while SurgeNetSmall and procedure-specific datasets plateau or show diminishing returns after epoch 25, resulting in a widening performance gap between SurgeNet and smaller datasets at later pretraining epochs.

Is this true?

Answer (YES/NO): NO